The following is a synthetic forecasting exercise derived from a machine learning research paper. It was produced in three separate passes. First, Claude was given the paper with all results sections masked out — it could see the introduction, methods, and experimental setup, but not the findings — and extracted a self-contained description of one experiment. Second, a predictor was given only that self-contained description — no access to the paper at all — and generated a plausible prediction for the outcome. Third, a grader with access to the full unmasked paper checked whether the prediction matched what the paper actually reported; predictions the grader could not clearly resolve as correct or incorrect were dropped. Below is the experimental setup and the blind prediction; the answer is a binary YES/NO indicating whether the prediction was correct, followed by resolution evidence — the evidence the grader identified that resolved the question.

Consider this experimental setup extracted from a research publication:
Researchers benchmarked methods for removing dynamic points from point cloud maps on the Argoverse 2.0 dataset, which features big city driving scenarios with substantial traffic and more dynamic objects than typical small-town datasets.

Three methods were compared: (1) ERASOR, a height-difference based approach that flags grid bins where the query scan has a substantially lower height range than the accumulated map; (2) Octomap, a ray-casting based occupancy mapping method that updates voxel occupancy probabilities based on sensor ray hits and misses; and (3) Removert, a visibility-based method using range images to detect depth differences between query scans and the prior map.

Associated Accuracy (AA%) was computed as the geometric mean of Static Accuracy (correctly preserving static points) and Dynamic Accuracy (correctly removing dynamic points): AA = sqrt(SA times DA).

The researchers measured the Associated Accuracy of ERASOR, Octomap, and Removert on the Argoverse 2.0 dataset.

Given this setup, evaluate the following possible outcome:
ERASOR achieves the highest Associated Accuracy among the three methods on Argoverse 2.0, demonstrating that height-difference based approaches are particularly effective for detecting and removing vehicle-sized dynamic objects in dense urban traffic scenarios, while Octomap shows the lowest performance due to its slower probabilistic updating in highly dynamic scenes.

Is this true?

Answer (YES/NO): NO